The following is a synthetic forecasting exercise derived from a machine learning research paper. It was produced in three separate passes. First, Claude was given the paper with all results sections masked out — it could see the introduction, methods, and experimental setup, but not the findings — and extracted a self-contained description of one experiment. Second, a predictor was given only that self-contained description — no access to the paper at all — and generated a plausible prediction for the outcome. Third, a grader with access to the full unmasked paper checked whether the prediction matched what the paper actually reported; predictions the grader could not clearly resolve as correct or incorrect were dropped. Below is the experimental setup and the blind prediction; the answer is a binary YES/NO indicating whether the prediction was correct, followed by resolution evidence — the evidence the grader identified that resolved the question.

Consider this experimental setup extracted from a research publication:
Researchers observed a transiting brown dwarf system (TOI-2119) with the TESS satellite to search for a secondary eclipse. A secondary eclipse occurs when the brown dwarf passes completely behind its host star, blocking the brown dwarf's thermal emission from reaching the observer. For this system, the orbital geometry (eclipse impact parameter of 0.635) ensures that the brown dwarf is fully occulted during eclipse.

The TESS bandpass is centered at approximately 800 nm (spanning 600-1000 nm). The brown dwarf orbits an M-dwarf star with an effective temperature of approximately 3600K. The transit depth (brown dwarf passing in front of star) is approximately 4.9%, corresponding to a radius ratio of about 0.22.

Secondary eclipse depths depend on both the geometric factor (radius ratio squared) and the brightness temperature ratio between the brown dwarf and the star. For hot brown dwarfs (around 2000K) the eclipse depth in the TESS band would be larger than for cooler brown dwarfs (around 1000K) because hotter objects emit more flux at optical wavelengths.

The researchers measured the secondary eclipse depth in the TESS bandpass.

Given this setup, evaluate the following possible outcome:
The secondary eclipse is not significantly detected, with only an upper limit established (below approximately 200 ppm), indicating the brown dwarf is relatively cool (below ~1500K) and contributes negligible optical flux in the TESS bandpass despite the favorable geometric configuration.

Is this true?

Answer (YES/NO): NO